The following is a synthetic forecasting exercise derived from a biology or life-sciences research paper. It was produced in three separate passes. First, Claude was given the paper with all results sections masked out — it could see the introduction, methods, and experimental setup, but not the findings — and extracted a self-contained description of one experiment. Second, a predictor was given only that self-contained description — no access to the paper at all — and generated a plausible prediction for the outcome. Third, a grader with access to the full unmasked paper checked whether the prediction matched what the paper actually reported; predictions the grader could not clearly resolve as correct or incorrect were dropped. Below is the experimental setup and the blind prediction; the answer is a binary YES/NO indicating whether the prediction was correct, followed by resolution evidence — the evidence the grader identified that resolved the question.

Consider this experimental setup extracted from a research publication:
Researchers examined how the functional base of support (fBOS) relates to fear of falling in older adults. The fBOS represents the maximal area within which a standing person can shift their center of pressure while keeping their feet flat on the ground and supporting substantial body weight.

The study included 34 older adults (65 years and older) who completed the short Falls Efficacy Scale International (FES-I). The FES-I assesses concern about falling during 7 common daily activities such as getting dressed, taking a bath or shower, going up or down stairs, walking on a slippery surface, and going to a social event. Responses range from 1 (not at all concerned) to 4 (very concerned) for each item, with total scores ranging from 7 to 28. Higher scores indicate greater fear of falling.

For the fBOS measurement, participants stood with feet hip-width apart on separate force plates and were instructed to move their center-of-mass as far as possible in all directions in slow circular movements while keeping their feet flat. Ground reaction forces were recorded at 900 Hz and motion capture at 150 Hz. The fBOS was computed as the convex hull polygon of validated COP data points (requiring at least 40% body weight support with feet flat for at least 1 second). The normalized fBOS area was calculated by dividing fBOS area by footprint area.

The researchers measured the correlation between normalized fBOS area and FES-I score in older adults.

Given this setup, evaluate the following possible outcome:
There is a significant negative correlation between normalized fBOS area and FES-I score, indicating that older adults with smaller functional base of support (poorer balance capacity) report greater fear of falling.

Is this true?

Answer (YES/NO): NO